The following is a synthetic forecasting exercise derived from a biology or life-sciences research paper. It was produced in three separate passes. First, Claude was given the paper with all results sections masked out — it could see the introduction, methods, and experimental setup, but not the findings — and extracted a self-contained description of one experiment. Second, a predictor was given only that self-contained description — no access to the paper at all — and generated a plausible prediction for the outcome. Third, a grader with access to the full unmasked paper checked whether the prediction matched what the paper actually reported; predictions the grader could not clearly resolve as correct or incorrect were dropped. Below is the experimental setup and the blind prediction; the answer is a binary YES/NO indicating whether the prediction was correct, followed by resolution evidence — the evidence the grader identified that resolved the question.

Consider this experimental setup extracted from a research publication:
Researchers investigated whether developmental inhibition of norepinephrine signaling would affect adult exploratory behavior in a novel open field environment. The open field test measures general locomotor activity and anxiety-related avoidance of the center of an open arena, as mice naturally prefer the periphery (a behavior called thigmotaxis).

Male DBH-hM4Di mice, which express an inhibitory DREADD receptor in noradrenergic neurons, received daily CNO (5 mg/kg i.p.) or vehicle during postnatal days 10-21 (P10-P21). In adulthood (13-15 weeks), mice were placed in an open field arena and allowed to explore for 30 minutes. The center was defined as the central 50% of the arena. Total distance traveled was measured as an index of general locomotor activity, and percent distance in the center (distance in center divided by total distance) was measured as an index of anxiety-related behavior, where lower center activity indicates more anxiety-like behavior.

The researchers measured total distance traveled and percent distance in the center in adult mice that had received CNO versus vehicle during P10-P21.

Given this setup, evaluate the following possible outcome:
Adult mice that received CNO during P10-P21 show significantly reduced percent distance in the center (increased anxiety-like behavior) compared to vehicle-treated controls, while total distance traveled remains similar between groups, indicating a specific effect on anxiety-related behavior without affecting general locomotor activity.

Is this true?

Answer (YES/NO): YES